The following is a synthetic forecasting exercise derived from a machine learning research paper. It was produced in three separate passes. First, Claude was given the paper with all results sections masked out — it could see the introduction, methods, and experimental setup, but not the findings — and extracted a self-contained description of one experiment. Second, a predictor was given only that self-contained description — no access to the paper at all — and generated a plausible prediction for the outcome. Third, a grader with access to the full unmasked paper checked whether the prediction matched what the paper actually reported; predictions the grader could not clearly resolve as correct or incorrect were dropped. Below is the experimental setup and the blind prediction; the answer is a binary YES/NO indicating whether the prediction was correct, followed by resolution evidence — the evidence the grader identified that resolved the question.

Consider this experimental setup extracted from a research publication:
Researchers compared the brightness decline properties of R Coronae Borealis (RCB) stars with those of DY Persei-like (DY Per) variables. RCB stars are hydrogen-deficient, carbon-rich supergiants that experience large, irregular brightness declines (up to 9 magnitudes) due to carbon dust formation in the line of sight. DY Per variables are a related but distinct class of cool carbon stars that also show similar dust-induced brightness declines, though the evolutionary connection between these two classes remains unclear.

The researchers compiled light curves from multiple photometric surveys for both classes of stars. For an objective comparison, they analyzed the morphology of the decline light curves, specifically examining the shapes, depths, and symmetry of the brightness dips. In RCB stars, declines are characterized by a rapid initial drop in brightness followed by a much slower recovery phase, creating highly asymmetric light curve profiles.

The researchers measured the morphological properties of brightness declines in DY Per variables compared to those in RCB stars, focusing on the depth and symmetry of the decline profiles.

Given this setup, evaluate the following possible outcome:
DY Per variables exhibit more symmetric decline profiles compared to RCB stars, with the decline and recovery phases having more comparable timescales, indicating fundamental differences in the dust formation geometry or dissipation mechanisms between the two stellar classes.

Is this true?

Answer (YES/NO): YES